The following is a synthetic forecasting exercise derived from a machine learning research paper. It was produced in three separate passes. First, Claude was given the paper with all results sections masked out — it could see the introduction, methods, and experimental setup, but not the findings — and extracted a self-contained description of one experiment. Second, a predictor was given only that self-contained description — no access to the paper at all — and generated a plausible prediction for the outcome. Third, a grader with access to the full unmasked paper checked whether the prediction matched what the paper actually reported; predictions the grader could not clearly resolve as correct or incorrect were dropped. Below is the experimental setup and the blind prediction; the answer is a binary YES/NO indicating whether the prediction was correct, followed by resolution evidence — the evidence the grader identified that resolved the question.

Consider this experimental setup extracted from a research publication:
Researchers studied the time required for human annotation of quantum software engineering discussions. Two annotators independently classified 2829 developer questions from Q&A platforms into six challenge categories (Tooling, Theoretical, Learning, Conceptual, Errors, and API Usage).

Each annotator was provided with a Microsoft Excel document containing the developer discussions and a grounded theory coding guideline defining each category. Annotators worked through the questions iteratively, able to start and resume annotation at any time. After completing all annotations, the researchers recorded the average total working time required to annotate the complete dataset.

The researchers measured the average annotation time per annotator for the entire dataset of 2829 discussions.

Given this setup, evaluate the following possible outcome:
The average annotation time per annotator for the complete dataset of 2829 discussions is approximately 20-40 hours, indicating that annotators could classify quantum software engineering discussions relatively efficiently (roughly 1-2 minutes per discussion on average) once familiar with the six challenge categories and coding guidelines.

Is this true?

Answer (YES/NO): NO